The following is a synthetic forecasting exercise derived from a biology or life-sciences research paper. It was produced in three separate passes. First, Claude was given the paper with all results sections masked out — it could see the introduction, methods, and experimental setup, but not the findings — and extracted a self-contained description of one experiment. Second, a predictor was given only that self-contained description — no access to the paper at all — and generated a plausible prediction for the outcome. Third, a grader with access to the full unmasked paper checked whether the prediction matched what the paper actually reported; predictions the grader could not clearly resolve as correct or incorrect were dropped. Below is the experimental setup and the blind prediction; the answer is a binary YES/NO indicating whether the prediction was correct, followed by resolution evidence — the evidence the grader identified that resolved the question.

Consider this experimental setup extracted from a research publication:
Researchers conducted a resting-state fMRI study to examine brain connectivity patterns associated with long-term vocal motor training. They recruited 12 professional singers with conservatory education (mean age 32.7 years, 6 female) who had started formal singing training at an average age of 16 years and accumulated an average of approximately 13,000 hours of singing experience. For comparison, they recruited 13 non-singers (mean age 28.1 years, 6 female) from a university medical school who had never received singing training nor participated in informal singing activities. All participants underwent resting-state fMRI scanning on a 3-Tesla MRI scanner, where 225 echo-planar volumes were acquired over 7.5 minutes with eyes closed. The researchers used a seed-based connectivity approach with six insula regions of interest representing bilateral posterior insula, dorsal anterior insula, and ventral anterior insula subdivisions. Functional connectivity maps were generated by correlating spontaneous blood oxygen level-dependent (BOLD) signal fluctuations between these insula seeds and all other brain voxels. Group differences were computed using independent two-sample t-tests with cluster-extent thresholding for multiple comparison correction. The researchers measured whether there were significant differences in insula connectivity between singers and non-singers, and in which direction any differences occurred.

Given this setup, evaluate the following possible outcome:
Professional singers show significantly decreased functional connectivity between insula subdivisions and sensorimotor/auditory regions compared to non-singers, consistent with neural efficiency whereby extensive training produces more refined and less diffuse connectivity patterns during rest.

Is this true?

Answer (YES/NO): NO